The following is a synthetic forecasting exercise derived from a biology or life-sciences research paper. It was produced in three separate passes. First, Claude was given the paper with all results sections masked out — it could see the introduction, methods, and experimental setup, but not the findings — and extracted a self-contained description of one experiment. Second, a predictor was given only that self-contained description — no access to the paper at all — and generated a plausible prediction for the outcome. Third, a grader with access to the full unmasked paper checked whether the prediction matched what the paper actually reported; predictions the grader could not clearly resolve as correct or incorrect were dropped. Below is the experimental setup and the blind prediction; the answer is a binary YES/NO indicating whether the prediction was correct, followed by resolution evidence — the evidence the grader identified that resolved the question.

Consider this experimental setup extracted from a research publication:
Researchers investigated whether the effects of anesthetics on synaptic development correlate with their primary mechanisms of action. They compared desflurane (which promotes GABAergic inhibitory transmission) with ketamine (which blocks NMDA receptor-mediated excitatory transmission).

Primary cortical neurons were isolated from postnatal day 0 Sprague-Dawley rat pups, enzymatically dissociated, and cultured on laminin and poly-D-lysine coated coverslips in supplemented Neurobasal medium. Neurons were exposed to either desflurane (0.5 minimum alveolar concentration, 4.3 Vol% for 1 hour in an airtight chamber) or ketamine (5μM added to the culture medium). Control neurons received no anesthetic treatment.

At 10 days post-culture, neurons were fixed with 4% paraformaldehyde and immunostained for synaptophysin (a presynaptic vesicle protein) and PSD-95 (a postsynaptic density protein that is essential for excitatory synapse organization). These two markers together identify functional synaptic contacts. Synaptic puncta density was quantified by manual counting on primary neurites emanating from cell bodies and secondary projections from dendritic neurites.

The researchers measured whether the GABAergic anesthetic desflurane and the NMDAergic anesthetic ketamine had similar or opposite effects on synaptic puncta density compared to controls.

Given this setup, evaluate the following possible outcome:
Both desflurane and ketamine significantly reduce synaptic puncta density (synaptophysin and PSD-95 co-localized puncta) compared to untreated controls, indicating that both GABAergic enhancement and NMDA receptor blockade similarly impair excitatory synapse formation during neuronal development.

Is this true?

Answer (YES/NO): NO